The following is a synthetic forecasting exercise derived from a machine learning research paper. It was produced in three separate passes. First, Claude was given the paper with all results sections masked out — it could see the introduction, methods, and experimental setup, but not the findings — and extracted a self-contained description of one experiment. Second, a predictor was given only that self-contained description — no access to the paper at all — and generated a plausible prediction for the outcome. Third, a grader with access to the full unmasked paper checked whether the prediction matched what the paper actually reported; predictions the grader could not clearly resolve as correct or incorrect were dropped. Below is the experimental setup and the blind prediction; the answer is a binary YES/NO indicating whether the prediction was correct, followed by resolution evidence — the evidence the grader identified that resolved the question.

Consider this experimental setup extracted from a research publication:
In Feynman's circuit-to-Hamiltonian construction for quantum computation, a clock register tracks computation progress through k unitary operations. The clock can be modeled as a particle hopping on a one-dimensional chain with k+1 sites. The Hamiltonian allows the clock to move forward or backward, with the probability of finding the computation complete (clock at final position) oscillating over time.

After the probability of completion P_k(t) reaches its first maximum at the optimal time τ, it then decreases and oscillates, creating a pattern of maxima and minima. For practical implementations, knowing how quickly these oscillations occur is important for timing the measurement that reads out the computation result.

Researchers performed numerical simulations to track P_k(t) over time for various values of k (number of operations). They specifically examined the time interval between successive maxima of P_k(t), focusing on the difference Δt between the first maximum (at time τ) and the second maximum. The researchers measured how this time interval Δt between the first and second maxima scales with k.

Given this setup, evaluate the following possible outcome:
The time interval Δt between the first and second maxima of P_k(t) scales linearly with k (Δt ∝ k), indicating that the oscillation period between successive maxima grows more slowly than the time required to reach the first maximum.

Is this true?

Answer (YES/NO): NO